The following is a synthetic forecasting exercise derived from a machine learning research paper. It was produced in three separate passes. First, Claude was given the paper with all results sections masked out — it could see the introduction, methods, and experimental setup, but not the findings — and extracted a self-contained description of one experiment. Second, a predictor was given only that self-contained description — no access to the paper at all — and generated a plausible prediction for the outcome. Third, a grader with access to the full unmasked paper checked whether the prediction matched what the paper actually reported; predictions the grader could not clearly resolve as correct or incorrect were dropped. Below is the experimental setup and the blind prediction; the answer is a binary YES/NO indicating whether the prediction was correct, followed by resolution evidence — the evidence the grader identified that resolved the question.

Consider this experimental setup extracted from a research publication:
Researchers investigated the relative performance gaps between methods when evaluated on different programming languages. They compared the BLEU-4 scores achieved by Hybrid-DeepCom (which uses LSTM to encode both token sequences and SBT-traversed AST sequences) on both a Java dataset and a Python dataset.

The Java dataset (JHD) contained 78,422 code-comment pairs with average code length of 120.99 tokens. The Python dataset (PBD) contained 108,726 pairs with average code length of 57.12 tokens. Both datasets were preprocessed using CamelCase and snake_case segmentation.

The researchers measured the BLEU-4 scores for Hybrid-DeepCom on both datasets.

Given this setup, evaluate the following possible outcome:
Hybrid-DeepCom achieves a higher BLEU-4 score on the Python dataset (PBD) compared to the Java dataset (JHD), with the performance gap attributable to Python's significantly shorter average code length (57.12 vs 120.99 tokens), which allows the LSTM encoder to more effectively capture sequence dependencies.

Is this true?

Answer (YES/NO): NO